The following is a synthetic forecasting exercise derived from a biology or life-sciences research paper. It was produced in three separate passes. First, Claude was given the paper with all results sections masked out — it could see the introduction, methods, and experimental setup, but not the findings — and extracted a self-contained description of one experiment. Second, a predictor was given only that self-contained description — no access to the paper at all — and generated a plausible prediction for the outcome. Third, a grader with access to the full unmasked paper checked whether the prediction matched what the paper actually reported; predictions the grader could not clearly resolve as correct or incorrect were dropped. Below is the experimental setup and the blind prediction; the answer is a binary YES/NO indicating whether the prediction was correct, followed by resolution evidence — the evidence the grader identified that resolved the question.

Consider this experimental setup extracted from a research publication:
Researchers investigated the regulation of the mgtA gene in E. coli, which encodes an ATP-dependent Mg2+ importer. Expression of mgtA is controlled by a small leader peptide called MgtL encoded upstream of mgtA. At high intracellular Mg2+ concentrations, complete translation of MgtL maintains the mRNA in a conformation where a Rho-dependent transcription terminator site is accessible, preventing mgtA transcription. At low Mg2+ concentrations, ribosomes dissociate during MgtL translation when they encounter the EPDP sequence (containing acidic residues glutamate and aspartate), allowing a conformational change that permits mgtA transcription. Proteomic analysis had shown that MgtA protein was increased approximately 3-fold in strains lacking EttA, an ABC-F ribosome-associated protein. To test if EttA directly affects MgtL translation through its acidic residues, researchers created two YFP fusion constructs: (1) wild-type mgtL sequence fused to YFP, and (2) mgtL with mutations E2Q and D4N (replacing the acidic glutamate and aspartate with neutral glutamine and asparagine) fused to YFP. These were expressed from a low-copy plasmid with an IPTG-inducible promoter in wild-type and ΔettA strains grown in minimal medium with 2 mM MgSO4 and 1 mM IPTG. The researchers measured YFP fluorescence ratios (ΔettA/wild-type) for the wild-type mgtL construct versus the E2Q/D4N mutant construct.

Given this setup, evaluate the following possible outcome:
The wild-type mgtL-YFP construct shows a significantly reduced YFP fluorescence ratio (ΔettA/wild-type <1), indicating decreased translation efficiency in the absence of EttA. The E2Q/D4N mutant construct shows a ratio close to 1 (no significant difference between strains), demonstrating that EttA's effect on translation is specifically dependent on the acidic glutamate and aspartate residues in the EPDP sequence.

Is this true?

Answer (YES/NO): YES